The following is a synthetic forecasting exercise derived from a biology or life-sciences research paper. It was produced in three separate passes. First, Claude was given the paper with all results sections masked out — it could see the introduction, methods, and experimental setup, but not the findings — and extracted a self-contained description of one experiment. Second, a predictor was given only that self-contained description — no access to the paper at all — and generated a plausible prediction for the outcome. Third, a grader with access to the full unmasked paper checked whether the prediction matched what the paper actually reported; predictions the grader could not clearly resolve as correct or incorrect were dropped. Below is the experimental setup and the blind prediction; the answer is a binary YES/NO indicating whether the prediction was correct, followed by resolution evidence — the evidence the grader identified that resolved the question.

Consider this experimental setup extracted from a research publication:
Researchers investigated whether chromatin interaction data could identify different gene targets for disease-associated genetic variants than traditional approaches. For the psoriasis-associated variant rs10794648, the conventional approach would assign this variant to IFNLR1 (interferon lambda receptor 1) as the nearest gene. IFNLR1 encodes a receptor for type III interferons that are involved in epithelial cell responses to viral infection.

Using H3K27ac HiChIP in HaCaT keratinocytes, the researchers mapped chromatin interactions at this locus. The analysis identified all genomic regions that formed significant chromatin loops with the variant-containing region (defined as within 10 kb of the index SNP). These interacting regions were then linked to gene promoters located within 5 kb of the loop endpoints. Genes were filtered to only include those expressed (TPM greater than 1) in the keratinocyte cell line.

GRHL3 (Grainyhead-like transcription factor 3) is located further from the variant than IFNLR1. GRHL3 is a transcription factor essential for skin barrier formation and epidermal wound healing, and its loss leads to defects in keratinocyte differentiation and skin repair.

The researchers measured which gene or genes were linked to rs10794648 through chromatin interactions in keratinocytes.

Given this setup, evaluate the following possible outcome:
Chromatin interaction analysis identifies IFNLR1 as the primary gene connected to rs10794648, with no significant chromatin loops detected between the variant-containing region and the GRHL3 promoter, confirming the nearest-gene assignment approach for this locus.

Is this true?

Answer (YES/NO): NO